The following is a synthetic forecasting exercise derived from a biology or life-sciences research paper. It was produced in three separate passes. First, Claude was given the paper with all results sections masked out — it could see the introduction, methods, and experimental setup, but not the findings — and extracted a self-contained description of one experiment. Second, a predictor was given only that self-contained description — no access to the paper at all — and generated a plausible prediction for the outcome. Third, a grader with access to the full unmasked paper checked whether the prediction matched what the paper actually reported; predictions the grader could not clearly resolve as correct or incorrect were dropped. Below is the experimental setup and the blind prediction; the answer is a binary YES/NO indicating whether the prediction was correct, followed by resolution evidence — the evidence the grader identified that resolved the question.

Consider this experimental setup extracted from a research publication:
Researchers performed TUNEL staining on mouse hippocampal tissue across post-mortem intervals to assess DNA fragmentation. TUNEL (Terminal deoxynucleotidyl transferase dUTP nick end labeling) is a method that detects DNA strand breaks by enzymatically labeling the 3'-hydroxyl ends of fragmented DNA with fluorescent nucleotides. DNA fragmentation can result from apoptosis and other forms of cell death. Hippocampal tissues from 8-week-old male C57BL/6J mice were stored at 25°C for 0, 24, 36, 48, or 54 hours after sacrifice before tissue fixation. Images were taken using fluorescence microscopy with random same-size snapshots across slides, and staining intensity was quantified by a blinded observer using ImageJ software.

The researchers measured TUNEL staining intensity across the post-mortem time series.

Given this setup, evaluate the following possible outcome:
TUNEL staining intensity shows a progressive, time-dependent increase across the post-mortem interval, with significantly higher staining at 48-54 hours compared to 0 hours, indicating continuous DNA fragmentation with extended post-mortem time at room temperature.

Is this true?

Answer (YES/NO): NO